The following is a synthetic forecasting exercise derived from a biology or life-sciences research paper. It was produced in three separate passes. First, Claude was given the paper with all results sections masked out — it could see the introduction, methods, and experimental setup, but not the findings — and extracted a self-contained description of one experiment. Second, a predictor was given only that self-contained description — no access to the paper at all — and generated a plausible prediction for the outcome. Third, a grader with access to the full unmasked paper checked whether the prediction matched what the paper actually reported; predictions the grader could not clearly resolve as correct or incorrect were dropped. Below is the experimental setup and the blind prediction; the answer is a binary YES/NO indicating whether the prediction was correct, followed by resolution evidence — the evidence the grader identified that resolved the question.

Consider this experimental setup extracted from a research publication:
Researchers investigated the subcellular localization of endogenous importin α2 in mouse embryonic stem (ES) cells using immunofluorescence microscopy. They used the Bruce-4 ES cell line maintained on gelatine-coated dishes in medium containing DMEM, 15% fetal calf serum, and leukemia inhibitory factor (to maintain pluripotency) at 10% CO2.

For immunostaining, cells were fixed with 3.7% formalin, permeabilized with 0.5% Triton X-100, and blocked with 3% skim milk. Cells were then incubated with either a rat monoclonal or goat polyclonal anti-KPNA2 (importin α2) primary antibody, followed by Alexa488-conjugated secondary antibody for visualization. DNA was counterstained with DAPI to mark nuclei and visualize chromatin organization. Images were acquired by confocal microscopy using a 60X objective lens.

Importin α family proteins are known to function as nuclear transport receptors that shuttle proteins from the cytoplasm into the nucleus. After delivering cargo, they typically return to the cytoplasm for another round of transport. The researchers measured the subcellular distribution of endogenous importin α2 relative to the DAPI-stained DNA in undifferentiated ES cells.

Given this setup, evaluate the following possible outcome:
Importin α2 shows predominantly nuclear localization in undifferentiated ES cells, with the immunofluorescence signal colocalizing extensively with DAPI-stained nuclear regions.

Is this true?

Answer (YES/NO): NO